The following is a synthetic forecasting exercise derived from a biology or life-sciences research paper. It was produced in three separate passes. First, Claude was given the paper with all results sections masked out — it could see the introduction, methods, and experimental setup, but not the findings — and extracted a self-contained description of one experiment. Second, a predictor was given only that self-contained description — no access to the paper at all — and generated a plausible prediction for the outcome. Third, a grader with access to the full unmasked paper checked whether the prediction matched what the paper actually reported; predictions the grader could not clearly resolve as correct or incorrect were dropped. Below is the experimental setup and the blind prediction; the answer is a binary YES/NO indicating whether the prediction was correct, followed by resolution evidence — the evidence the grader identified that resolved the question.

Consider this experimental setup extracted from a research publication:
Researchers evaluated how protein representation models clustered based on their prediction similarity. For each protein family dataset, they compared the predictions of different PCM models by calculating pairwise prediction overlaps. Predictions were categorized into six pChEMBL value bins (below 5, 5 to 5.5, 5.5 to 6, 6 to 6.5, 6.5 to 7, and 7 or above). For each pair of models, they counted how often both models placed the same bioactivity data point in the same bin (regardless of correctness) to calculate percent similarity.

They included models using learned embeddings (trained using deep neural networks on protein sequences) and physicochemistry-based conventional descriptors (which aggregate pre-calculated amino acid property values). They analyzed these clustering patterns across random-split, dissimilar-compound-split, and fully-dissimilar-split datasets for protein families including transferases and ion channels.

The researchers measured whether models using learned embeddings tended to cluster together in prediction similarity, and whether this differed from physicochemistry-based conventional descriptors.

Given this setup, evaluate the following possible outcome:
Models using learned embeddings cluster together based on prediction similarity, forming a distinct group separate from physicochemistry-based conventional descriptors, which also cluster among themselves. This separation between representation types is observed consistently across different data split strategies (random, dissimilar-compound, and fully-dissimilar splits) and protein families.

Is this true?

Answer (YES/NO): NO